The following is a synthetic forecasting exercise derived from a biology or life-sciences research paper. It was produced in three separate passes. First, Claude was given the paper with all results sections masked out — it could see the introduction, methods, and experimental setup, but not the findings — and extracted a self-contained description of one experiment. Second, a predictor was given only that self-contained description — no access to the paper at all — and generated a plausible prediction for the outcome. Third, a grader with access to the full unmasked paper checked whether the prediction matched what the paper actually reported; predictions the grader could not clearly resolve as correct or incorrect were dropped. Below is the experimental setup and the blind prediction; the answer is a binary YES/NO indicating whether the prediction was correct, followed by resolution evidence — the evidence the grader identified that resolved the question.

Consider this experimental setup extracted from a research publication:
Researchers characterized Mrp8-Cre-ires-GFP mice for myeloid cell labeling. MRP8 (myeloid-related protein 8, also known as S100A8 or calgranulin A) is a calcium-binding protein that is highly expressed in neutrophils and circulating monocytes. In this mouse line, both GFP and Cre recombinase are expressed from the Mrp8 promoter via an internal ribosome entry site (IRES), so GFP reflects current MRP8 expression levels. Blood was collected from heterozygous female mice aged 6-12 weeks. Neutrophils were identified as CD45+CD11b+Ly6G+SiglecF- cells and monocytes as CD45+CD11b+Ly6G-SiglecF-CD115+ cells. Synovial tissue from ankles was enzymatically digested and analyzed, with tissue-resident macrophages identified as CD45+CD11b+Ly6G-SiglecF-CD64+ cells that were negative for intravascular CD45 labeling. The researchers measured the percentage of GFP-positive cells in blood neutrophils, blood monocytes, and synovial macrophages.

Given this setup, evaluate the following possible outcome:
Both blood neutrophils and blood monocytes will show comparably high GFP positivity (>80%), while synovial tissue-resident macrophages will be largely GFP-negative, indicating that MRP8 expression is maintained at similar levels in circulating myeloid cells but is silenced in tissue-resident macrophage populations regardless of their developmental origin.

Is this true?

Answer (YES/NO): NO